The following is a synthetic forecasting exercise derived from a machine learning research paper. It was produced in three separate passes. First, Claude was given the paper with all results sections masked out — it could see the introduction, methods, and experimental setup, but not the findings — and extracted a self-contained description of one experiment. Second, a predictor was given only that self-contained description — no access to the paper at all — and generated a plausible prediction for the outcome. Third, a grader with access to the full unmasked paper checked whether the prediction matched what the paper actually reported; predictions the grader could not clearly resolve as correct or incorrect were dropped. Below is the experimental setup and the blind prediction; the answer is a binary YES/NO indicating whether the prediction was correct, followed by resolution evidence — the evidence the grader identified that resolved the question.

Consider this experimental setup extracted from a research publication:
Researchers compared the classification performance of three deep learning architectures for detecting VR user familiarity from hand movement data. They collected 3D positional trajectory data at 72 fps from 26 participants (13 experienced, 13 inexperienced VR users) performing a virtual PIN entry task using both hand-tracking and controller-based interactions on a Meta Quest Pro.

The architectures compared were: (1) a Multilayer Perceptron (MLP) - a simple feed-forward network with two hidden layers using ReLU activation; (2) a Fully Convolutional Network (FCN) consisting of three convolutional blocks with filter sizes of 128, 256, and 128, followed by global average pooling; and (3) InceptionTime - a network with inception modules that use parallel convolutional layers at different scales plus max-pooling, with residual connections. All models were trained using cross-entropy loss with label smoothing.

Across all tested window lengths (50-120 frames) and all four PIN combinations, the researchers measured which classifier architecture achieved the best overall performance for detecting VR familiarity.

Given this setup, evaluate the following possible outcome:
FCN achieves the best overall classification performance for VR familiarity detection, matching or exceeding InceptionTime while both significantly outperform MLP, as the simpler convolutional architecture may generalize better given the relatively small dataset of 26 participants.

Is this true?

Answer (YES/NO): NO